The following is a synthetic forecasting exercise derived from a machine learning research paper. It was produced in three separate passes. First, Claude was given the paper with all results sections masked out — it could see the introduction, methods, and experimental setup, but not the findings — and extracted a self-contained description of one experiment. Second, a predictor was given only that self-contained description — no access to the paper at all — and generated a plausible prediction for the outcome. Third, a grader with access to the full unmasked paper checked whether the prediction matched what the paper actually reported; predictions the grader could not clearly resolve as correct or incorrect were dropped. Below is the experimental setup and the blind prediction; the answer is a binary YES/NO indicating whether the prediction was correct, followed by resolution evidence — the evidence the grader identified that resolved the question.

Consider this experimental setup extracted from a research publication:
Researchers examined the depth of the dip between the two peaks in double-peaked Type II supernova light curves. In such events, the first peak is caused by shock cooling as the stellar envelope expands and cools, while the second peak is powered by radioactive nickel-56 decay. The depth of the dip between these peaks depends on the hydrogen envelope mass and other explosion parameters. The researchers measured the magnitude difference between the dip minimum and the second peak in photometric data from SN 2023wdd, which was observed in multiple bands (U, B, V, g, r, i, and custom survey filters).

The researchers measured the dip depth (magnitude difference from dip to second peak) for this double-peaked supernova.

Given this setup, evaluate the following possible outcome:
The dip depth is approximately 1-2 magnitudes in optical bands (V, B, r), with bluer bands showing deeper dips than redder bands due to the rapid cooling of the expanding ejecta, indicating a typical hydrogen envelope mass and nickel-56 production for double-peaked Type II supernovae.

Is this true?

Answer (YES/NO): NO